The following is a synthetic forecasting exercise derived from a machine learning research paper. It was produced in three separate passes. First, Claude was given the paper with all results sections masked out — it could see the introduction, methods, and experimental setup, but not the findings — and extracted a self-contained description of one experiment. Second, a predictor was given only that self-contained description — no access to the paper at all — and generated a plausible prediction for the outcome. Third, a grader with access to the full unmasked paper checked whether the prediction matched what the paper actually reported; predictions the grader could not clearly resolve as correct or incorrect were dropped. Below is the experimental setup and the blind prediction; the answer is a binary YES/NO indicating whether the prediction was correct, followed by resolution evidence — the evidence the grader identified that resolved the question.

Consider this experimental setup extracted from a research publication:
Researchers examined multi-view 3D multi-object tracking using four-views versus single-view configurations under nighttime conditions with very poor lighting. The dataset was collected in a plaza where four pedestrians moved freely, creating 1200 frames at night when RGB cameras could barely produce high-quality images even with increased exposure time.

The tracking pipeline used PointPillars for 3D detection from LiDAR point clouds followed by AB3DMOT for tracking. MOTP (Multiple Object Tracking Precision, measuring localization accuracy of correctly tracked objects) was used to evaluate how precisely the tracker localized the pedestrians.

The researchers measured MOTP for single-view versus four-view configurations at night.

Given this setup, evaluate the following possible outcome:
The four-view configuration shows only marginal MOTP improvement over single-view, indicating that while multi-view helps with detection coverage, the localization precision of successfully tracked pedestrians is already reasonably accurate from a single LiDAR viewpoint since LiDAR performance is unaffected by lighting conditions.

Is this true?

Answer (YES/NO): NO